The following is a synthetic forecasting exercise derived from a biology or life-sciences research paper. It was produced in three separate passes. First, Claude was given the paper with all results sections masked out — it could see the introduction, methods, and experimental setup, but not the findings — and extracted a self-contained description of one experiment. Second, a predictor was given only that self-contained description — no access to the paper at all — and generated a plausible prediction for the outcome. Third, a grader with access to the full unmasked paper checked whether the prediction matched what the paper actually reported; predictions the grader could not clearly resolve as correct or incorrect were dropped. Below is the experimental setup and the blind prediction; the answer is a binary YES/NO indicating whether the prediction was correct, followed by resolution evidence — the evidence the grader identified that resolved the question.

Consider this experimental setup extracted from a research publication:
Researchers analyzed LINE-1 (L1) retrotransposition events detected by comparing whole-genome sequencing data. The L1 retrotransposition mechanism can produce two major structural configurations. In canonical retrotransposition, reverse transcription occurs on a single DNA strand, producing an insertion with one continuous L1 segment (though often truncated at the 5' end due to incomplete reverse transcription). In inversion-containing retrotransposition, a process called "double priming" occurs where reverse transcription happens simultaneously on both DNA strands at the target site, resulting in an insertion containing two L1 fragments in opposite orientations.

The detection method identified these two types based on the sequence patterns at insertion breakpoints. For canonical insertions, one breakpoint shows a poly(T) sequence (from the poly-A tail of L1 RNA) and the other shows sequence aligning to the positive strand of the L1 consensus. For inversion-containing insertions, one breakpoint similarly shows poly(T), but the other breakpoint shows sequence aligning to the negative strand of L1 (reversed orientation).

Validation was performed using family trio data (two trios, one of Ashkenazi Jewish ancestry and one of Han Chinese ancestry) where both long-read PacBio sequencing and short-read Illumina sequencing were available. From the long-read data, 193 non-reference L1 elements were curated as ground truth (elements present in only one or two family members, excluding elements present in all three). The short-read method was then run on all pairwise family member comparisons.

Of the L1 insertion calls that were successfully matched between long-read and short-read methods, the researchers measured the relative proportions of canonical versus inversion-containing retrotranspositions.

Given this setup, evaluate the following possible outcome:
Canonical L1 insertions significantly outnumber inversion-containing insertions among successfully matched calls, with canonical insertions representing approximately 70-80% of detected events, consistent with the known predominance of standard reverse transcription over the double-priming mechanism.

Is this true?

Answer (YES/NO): NO